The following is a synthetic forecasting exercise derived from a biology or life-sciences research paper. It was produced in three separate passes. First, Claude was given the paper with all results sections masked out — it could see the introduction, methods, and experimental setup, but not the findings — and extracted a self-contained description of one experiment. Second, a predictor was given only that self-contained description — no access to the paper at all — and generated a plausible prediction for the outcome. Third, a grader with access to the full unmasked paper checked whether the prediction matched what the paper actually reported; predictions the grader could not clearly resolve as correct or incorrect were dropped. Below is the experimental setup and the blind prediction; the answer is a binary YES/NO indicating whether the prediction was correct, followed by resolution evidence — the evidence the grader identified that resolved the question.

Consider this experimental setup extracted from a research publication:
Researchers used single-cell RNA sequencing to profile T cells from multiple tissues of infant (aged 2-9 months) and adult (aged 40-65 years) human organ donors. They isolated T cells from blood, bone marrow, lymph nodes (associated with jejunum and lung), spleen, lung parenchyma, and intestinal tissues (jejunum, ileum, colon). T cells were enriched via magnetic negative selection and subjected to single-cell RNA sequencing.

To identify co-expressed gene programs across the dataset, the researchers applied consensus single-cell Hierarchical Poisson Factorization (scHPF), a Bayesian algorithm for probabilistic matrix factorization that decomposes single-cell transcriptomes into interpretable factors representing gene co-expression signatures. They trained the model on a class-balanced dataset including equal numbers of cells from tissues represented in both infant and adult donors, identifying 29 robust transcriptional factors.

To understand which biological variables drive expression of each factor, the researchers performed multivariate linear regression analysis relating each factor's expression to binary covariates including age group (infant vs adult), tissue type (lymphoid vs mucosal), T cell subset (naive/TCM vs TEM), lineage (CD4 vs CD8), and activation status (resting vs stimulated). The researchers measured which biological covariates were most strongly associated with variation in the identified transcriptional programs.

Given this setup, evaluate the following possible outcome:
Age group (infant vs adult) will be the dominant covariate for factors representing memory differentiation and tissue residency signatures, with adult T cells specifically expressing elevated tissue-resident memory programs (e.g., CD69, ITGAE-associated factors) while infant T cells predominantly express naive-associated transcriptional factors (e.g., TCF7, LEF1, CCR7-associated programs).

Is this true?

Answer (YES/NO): YES